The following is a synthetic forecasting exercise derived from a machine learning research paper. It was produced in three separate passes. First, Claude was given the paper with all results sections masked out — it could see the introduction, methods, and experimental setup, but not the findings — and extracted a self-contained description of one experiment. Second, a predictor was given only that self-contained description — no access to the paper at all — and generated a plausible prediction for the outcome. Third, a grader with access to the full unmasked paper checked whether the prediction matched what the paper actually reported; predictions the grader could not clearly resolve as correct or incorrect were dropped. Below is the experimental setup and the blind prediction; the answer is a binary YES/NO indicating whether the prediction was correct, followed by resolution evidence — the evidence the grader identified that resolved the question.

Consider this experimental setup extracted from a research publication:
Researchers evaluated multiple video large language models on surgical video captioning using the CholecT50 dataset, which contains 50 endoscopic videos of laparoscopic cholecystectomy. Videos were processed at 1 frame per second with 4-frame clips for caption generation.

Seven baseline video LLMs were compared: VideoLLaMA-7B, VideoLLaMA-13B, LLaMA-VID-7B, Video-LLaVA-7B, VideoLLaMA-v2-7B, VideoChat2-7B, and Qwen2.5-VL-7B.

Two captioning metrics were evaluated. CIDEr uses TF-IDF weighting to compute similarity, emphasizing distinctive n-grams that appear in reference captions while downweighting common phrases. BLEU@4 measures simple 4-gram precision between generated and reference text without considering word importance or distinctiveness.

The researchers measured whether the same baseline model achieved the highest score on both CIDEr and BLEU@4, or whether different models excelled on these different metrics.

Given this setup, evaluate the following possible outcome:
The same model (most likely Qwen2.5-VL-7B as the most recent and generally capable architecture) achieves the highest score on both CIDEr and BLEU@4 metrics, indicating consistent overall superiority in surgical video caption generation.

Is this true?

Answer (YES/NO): NO